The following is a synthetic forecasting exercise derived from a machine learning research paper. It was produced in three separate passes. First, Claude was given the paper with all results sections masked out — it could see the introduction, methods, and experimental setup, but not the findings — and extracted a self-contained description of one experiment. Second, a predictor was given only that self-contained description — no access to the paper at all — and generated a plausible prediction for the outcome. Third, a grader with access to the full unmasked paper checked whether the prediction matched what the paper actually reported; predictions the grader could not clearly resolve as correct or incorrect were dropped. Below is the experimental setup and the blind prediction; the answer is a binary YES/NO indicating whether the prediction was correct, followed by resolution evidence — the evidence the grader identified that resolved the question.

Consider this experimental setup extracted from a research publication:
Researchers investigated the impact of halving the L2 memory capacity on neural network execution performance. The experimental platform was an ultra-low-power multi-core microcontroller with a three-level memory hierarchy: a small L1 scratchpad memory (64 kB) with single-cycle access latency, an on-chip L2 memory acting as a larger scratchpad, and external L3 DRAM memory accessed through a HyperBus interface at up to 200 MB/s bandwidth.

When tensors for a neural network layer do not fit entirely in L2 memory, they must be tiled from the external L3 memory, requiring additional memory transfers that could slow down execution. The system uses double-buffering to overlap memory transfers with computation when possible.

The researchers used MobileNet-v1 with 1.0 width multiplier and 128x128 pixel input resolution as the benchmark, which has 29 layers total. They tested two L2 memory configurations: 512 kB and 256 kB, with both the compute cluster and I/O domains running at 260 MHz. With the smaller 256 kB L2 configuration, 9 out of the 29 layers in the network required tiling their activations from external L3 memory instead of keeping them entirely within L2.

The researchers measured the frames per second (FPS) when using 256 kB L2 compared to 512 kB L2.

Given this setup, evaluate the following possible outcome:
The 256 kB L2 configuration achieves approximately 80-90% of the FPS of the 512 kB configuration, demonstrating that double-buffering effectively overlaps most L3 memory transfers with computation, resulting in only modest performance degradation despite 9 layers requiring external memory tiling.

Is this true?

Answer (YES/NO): NO